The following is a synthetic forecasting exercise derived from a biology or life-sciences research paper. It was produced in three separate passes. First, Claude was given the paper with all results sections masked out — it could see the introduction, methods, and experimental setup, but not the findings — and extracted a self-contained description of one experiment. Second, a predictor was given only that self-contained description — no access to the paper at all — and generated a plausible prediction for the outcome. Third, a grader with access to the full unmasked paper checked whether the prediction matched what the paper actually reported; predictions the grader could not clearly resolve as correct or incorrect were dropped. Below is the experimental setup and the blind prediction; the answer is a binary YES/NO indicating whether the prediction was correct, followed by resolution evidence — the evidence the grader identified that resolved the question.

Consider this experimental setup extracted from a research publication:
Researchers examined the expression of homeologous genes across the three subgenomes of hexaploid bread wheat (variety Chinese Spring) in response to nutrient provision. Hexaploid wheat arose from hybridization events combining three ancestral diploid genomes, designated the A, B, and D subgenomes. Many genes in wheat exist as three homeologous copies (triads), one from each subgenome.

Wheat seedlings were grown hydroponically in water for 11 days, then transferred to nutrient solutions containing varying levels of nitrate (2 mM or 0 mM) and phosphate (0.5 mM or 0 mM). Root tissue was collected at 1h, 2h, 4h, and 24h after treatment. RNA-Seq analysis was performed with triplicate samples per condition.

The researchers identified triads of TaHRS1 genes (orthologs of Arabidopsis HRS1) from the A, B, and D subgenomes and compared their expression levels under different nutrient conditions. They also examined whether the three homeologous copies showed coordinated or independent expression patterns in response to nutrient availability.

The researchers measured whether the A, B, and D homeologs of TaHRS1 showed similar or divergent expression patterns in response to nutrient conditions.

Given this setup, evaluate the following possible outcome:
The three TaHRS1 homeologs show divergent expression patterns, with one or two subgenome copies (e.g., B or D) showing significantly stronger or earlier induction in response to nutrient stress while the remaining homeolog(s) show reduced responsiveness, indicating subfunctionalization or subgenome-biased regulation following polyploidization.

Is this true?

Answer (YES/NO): NO